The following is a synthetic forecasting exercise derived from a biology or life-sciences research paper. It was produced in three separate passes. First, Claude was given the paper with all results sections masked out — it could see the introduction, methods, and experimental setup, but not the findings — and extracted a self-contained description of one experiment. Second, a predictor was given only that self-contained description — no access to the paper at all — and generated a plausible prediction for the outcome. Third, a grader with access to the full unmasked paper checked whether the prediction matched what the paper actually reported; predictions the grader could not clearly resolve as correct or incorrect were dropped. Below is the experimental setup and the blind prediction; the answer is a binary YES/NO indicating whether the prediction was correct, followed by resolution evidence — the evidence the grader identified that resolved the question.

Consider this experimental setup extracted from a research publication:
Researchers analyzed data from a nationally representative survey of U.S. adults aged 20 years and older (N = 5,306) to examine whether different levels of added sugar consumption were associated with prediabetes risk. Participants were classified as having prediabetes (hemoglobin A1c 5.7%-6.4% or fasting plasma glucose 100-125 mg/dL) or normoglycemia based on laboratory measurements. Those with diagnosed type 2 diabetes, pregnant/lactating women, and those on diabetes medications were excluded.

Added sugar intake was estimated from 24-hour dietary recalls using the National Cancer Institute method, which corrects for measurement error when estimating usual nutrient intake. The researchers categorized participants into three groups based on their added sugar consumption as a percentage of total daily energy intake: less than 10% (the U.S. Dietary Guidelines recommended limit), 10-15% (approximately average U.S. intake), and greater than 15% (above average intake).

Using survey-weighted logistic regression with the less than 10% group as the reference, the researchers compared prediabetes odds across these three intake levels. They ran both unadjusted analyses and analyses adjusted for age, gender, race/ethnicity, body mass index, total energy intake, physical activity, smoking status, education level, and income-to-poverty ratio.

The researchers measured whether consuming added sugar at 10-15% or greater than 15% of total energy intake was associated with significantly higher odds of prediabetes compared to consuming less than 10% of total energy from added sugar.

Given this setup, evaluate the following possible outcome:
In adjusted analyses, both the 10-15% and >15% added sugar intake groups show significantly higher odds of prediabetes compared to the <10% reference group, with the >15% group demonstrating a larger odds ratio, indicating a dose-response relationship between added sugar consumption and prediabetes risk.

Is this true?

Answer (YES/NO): NO